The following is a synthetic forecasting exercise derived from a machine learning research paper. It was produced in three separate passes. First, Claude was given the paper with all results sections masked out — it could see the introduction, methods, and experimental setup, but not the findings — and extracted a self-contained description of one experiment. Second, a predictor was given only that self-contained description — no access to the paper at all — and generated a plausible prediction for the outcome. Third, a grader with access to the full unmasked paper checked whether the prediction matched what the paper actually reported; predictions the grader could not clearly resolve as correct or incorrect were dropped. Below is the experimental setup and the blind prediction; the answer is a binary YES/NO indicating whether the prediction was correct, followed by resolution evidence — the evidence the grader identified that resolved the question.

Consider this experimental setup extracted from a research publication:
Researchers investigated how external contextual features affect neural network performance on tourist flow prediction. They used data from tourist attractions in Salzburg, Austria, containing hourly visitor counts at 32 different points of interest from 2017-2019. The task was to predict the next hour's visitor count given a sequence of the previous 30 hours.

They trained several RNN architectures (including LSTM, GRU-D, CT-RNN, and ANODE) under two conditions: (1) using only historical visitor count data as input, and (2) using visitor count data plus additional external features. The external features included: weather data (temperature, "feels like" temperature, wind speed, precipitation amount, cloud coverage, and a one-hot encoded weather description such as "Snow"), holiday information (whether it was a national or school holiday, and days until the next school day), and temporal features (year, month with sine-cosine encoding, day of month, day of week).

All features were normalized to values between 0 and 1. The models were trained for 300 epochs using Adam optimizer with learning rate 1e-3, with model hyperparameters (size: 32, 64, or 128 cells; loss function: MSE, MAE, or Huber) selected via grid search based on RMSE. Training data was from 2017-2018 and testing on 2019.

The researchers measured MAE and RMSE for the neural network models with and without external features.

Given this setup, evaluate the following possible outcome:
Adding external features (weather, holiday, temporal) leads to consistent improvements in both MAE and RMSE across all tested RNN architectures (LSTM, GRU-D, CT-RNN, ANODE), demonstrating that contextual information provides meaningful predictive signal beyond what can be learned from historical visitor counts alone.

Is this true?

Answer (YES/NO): NO